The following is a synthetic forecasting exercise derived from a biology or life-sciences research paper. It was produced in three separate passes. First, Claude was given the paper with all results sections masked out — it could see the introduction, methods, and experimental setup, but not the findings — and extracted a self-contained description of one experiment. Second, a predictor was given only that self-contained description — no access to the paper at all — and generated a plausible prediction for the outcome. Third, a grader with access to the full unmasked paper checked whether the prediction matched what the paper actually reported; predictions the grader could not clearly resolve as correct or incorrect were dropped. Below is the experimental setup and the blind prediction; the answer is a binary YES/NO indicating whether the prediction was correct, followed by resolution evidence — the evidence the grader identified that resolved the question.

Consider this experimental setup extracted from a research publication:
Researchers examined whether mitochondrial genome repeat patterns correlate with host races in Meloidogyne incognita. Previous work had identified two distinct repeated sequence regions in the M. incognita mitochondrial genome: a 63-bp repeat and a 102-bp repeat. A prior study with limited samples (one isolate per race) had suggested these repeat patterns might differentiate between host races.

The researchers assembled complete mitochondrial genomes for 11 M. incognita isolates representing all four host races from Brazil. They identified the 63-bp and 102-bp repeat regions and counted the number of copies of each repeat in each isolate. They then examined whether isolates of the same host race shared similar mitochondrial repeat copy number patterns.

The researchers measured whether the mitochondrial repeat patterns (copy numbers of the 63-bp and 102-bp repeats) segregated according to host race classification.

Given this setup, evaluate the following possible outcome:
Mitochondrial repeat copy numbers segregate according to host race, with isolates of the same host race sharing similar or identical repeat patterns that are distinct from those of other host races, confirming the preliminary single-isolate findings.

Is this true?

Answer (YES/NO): NO